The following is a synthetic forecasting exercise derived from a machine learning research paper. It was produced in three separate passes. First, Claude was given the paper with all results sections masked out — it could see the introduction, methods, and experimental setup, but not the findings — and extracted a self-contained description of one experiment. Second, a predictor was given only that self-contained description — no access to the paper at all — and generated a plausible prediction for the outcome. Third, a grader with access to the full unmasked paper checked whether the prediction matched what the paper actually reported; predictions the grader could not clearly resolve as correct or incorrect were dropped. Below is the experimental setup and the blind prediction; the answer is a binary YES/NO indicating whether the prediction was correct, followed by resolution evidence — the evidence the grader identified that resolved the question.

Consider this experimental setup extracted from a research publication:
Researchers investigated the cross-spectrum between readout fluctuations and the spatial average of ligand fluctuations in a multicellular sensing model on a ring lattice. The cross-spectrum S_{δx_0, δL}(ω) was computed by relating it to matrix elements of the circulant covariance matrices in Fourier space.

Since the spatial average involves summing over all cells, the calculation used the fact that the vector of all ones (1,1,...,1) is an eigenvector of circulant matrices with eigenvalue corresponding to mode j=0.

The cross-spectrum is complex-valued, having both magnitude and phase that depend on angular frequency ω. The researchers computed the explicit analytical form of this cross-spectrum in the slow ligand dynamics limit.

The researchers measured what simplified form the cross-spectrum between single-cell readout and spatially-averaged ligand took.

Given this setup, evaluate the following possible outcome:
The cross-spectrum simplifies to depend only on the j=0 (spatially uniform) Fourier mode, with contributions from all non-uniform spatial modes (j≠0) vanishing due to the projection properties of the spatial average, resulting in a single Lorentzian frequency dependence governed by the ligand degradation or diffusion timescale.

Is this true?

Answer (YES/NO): NO